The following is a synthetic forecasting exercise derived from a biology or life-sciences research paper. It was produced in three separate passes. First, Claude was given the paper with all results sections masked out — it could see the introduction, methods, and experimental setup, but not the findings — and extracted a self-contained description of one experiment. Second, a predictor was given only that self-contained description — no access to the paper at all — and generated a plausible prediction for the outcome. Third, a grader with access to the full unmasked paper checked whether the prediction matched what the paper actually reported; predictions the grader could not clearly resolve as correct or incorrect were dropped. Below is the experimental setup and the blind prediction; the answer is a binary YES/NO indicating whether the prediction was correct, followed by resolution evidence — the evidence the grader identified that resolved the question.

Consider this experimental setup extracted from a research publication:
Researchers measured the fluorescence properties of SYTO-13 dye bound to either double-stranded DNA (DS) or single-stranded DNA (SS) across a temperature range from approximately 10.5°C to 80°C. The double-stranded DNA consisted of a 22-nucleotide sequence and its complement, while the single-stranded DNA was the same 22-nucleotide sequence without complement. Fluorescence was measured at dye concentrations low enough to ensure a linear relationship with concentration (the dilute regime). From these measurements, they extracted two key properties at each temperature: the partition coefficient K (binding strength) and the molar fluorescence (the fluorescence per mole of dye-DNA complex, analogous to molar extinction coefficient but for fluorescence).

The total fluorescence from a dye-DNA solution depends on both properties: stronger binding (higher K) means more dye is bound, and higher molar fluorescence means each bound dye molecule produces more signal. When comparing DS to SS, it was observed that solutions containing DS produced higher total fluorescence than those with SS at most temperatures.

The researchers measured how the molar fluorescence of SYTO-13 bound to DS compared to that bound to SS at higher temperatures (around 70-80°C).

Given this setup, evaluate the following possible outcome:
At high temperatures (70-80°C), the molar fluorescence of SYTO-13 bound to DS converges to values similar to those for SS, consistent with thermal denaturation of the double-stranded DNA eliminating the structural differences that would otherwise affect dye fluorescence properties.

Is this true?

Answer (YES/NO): NO